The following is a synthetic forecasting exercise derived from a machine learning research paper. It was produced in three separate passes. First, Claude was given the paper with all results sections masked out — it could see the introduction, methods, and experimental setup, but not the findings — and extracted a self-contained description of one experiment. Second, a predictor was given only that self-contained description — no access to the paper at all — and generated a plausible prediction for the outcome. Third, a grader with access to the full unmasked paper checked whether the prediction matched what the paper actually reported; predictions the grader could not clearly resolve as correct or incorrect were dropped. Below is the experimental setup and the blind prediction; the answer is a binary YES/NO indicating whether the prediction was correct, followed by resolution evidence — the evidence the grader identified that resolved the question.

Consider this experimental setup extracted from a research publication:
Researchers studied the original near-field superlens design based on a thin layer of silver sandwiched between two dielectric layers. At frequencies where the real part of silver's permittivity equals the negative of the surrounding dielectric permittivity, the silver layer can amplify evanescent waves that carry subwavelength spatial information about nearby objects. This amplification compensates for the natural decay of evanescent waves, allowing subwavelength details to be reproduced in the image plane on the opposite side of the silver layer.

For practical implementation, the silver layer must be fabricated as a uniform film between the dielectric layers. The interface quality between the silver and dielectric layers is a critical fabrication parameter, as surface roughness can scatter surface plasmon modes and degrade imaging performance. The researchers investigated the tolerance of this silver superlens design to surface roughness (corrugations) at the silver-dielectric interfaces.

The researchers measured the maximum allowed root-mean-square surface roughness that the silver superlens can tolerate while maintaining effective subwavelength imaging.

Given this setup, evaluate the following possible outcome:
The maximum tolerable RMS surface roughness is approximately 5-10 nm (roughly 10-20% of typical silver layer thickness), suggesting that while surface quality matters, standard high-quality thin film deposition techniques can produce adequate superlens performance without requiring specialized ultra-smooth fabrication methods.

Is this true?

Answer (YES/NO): NO